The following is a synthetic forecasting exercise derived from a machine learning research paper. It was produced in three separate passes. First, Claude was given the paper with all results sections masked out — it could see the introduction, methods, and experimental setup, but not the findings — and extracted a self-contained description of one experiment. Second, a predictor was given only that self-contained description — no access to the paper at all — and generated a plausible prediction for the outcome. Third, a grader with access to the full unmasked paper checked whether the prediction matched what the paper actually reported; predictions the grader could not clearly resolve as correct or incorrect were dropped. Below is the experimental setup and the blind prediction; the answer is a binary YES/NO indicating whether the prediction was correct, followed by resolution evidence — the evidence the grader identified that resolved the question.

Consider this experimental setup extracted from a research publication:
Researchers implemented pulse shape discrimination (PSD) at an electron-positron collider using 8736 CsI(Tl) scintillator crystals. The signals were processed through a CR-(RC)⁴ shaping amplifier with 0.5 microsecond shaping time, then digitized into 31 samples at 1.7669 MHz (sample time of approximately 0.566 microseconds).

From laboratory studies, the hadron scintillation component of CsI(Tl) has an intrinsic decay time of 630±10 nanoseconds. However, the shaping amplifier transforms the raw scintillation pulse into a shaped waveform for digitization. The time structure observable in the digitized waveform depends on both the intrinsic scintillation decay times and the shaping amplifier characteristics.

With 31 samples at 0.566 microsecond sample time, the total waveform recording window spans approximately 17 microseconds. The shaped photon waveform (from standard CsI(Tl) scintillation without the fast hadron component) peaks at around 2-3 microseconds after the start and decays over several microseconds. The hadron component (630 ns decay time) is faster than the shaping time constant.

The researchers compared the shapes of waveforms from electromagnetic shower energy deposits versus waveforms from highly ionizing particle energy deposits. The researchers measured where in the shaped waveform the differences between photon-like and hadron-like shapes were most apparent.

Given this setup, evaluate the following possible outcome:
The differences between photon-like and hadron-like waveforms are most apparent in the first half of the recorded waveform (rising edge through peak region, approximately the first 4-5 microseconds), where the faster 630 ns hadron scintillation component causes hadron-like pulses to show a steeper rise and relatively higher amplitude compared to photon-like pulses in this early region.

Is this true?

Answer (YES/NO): NO